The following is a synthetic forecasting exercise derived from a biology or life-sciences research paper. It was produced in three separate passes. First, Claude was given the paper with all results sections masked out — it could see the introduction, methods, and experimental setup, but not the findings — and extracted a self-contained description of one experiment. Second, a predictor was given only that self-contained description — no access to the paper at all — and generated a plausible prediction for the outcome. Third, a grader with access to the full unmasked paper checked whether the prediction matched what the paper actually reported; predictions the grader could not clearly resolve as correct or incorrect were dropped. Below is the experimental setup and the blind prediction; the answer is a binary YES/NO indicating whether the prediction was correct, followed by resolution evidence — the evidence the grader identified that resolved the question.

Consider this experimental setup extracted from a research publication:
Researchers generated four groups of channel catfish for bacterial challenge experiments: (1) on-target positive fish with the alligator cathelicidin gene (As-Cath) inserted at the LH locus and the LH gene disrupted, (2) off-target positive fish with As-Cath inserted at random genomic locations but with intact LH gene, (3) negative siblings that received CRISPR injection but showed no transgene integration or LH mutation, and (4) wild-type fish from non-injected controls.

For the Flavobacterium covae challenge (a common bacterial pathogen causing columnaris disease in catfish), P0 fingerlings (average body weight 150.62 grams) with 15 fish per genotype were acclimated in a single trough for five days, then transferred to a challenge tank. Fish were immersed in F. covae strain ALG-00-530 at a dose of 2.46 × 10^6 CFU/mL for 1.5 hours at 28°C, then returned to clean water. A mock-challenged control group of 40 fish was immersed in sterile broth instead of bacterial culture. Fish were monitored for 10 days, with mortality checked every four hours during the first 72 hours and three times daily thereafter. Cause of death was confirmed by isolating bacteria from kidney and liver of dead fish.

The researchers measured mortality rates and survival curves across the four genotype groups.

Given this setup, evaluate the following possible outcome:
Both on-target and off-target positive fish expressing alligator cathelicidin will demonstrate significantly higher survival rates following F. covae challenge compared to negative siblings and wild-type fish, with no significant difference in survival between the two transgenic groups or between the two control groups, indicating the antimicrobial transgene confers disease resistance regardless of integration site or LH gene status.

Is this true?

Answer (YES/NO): YES